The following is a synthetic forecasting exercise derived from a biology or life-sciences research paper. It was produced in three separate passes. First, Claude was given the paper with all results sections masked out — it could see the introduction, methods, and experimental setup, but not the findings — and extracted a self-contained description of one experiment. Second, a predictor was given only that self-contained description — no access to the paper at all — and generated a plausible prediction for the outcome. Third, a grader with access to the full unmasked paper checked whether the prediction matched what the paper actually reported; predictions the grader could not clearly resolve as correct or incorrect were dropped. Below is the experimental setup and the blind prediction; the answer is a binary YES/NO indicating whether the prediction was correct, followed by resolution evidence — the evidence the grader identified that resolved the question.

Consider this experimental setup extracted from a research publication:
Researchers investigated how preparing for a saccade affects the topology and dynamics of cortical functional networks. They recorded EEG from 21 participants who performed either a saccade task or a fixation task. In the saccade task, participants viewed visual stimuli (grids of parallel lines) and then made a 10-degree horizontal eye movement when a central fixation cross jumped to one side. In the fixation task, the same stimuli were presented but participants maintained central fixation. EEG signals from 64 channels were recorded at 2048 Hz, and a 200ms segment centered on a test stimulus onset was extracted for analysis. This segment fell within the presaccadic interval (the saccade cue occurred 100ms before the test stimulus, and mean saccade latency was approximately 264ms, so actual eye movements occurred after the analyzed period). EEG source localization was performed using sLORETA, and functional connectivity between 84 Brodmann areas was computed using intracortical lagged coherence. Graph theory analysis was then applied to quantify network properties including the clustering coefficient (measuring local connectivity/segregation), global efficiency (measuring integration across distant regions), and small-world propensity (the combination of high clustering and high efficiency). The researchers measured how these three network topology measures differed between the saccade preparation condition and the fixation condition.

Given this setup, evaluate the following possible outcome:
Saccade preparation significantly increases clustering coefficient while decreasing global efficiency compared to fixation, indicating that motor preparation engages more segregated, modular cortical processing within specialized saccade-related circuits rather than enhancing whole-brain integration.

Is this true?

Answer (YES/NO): NO